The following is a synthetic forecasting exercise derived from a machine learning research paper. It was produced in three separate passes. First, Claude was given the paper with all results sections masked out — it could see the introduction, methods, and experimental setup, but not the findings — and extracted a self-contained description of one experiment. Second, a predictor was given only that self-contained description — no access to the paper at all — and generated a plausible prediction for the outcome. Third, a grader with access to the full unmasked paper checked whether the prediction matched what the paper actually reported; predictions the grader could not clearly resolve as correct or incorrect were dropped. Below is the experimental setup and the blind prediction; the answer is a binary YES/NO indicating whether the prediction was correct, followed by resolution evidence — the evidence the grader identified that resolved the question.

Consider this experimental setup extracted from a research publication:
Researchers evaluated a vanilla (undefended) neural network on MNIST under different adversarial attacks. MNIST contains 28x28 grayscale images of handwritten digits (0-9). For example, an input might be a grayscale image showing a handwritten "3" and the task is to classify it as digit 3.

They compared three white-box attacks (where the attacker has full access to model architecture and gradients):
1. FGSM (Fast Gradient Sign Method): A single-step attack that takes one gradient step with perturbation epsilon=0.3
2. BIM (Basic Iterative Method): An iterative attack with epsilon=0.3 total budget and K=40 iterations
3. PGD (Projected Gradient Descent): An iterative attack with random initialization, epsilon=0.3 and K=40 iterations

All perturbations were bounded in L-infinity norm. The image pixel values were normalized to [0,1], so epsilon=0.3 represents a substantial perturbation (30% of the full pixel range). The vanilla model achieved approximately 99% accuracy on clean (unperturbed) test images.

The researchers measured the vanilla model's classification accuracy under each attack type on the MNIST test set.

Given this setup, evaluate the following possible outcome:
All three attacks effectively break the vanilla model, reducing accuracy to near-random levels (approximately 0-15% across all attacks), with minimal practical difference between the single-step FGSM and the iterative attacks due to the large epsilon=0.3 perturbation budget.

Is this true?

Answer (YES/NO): NO